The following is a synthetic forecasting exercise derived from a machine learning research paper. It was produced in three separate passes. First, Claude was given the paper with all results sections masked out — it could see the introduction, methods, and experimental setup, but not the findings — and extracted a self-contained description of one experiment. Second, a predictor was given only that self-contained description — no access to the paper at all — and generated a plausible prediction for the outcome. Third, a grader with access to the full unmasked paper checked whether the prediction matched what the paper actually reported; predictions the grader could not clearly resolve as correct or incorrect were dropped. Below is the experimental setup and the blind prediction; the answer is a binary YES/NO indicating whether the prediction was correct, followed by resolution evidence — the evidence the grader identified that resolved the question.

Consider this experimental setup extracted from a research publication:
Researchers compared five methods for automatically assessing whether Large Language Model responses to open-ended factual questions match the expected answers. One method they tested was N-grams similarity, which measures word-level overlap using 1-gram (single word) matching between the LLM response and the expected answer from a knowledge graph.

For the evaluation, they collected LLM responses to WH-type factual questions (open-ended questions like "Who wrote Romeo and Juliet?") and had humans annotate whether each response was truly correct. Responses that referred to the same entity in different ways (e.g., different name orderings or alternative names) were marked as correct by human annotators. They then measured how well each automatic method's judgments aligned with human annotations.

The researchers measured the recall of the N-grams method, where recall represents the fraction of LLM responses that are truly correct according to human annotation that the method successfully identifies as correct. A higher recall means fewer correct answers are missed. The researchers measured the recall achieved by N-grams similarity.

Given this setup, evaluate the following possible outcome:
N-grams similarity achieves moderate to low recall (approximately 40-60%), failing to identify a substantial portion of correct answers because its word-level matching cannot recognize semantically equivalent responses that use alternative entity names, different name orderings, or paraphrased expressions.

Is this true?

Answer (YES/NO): NO